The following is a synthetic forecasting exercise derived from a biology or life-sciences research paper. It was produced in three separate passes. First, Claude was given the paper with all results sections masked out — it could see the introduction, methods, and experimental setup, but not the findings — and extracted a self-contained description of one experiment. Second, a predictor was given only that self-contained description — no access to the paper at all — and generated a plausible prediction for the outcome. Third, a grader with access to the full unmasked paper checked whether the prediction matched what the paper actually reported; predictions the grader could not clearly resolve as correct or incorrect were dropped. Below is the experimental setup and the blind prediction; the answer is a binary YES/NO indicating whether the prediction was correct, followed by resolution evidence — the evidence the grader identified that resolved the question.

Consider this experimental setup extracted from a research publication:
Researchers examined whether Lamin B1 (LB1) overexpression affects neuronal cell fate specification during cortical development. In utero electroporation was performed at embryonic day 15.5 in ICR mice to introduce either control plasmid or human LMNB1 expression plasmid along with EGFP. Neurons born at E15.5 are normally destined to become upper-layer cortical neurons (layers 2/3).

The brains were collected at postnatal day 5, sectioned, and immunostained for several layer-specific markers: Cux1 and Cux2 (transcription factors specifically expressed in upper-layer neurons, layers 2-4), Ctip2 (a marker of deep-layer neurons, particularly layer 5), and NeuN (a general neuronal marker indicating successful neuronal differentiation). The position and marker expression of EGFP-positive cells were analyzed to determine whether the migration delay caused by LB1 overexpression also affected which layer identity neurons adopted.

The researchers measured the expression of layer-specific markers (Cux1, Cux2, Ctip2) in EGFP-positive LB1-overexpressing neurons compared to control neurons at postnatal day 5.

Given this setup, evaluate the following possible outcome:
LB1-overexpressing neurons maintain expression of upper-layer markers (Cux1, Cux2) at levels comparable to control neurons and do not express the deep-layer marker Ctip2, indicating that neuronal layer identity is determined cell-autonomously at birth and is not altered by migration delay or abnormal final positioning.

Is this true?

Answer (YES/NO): YES